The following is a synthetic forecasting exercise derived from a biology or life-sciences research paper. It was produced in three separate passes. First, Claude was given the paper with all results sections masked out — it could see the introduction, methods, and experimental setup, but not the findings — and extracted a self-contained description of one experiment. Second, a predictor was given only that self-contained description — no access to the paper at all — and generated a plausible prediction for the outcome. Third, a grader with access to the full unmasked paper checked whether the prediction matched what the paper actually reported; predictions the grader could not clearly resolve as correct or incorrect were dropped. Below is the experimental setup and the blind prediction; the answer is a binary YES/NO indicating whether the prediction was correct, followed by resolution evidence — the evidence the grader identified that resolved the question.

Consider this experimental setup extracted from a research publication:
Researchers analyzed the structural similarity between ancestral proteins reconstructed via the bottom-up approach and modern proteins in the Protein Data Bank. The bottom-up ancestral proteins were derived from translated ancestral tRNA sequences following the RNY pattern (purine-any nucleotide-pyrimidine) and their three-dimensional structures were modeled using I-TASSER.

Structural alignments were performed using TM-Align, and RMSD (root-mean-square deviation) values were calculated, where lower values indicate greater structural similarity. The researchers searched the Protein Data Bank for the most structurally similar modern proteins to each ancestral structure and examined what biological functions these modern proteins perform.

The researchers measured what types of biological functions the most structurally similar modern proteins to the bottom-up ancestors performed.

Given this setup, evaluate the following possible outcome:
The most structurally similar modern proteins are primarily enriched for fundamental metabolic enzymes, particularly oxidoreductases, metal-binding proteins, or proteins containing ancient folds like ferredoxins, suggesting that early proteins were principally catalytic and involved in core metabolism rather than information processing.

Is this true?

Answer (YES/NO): NO